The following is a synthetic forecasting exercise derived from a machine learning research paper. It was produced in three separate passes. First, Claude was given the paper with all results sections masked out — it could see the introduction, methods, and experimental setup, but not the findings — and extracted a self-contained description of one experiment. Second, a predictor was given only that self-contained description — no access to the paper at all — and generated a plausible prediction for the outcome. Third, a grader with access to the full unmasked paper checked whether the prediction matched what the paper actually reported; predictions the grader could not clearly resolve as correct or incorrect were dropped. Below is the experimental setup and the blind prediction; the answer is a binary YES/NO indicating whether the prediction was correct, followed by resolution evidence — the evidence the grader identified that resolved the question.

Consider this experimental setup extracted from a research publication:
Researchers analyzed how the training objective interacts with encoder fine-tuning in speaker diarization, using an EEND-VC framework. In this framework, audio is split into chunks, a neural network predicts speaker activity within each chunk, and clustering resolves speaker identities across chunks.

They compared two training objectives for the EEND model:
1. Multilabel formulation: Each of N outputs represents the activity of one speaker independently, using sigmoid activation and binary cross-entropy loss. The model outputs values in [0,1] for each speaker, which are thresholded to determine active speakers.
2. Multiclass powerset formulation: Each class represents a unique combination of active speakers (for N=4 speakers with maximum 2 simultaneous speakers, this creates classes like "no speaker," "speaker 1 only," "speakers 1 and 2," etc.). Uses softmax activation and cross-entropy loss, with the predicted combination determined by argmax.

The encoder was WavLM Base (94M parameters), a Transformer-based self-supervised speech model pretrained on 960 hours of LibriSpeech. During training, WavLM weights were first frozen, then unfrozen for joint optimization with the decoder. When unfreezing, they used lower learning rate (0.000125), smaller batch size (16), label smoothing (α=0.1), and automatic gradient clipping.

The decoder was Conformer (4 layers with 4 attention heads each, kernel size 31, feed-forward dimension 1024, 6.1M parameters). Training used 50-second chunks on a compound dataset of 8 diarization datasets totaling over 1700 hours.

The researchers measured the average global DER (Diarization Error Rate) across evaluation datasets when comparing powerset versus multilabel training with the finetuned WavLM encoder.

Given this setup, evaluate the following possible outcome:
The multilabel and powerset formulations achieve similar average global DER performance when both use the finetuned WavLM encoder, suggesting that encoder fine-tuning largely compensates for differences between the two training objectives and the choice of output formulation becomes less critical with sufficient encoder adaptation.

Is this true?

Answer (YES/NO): NO